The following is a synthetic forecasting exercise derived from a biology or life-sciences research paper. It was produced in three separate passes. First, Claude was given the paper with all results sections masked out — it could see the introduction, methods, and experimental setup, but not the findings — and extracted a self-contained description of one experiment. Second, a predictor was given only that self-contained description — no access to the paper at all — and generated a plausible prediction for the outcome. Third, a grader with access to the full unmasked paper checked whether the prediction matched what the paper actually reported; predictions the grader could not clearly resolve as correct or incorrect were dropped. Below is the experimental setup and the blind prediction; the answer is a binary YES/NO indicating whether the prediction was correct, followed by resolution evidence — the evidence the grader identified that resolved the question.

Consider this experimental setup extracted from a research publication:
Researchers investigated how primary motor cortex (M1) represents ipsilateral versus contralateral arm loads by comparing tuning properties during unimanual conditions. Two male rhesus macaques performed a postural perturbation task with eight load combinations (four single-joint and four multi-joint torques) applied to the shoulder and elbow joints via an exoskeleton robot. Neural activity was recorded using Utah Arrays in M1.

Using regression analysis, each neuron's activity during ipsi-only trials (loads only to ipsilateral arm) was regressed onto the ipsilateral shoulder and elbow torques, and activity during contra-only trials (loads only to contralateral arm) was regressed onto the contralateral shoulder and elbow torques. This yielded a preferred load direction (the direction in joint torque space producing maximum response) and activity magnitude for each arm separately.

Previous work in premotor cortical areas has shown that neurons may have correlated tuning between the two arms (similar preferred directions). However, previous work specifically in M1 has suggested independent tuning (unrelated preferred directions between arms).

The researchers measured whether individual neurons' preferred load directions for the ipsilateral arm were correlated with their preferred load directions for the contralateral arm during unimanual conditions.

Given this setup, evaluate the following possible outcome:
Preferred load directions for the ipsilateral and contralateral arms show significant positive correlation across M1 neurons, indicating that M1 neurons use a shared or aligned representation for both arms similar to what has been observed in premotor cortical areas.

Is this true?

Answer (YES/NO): NO